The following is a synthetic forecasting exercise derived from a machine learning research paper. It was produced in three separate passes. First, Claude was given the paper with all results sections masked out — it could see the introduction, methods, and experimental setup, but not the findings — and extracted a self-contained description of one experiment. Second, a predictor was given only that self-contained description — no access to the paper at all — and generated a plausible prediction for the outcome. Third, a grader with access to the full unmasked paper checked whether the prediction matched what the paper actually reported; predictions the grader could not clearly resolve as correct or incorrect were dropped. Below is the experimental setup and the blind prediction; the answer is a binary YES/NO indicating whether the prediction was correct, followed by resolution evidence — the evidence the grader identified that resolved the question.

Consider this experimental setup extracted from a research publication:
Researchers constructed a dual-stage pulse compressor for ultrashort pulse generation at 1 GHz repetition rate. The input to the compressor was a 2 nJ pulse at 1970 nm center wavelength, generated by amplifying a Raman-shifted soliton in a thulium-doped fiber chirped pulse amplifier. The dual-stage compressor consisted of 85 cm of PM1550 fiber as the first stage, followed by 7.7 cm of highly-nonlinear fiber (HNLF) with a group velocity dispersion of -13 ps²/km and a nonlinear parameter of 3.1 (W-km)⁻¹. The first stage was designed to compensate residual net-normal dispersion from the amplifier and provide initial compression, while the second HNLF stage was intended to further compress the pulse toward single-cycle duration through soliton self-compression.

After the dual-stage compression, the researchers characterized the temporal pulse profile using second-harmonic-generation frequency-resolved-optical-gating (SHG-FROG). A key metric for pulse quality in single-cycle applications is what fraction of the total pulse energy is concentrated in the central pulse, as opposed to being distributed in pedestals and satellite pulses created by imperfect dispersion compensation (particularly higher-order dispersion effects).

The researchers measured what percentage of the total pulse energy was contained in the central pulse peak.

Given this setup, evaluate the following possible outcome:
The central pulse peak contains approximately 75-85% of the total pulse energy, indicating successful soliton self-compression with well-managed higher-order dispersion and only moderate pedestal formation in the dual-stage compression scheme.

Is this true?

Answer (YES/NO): NO